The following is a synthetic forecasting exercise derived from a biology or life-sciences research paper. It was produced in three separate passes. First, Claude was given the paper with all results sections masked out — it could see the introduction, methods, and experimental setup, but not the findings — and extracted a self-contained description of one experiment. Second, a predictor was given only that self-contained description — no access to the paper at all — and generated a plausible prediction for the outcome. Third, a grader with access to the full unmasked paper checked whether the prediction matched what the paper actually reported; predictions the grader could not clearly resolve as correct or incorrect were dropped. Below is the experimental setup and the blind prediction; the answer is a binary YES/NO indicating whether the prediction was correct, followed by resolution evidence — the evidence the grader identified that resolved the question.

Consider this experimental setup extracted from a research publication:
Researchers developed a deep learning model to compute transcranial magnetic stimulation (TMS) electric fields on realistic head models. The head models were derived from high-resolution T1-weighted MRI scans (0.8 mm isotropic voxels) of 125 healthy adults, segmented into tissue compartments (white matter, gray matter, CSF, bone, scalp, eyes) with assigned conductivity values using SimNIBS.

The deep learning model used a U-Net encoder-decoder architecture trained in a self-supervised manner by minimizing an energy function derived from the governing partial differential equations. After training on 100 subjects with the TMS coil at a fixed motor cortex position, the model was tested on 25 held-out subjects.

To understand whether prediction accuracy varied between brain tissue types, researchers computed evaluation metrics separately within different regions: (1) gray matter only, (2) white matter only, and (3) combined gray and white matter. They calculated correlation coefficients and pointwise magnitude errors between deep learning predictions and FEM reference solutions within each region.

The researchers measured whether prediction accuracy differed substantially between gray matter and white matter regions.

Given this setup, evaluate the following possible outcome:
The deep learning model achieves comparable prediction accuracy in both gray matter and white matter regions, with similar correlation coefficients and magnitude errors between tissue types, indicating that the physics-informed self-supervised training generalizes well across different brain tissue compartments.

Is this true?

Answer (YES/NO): YES